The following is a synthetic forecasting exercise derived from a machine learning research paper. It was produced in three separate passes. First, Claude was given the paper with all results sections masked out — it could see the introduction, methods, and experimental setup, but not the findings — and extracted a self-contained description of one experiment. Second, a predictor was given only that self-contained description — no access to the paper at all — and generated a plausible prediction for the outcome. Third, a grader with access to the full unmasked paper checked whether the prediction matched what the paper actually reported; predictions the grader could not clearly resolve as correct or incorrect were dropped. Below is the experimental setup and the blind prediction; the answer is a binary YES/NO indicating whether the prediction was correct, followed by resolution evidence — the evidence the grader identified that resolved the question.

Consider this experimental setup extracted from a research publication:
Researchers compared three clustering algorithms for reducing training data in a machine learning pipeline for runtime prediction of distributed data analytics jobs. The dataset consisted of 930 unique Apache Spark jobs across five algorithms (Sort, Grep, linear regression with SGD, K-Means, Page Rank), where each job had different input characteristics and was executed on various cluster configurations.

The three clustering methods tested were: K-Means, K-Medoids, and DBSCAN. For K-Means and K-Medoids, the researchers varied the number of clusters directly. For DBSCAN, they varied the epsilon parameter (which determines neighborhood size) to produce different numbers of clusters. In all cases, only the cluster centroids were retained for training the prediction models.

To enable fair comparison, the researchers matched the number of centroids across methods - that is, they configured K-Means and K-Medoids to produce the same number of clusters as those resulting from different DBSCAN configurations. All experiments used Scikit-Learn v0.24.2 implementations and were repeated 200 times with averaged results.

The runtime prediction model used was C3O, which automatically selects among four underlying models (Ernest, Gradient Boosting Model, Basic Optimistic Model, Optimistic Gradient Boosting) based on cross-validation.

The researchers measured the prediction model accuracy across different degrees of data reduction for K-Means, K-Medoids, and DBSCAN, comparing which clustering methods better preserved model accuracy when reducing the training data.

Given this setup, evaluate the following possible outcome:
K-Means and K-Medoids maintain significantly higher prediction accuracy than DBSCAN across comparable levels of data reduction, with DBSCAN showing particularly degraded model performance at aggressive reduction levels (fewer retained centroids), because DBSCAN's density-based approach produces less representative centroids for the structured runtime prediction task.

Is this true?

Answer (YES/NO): NO